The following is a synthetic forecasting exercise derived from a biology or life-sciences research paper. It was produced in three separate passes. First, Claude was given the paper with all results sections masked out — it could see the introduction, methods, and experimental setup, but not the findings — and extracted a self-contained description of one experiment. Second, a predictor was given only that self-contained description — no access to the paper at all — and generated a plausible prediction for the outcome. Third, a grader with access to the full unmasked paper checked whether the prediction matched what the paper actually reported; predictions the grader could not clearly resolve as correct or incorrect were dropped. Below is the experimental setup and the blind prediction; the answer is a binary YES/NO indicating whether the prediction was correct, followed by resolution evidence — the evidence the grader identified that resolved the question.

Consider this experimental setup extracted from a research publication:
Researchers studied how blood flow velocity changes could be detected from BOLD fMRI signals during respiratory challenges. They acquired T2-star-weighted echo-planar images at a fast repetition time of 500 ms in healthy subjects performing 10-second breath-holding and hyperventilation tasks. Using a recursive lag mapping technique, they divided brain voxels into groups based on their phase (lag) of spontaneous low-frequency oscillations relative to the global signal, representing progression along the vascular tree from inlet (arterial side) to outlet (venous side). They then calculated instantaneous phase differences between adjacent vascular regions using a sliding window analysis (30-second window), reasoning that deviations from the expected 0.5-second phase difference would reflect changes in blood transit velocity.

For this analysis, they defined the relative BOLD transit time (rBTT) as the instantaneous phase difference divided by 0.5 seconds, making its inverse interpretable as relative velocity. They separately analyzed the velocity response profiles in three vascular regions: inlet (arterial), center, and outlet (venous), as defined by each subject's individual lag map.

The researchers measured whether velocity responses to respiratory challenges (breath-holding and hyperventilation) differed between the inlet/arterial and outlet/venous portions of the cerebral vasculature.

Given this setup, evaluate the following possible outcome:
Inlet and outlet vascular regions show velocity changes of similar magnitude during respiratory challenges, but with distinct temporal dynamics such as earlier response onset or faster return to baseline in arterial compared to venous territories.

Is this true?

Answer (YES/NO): NO